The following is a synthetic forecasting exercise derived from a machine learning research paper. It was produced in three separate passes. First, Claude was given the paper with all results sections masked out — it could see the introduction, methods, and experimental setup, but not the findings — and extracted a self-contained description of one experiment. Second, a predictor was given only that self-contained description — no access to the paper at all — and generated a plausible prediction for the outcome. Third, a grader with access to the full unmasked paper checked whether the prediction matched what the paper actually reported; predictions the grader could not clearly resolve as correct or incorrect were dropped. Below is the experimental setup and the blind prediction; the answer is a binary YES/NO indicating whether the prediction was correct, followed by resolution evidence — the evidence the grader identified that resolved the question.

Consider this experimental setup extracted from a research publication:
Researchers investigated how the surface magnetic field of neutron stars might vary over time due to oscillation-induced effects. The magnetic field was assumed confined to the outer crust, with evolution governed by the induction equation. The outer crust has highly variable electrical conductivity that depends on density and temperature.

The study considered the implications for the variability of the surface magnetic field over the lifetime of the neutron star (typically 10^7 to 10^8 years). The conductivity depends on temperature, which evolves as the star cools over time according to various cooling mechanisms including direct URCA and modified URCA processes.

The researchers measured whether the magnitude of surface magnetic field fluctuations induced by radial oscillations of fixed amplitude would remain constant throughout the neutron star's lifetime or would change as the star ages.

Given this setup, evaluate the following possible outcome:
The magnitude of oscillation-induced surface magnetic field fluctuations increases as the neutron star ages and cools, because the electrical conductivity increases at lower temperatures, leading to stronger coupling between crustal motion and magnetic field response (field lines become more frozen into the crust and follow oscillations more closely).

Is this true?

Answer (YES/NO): NO